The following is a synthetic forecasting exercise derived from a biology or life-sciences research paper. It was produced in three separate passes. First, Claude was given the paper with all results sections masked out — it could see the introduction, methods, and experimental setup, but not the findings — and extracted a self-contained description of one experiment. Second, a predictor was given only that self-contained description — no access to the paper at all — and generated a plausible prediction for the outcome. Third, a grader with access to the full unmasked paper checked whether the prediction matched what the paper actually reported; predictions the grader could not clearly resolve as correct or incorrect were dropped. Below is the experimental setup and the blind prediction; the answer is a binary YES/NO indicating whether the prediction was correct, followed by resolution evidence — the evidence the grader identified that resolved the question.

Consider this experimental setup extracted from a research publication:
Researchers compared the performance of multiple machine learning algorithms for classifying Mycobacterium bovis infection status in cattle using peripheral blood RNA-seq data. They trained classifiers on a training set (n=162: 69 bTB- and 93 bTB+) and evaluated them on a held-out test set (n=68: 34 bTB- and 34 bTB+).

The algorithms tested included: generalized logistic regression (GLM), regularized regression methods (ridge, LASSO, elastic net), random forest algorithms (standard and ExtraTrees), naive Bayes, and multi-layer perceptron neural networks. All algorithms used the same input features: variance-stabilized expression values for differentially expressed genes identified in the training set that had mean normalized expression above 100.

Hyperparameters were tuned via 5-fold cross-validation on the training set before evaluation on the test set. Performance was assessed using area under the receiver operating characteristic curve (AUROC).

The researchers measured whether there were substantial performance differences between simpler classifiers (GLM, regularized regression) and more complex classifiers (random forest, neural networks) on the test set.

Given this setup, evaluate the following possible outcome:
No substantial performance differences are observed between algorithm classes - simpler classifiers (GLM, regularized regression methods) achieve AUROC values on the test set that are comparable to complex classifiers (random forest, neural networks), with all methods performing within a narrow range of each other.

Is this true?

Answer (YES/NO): NO